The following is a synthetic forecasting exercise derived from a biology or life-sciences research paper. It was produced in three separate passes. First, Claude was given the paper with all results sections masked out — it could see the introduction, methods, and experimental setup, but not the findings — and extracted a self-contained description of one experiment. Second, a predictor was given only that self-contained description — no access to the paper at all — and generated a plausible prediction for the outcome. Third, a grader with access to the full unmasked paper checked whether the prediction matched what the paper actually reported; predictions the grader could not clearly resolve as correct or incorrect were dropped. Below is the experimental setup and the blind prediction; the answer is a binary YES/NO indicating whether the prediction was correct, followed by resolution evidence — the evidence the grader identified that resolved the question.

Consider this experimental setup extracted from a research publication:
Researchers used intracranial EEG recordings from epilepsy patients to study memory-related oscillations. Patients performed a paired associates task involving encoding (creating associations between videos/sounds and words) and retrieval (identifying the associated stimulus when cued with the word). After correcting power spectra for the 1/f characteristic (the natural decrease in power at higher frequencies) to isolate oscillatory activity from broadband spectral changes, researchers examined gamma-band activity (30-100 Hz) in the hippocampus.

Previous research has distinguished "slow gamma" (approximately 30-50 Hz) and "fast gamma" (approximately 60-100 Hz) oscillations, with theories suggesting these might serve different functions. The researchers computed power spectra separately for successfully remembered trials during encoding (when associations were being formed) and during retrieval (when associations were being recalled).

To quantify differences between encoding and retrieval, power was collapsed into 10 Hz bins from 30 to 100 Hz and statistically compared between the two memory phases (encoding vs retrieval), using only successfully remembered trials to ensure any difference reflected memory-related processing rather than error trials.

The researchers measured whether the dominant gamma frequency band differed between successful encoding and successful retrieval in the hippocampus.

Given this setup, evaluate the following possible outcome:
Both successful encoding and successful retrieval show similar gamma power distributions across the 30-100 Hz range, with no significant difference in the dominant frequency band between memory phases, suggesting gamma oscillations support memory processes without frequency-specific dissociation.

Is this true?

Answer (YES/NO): NO